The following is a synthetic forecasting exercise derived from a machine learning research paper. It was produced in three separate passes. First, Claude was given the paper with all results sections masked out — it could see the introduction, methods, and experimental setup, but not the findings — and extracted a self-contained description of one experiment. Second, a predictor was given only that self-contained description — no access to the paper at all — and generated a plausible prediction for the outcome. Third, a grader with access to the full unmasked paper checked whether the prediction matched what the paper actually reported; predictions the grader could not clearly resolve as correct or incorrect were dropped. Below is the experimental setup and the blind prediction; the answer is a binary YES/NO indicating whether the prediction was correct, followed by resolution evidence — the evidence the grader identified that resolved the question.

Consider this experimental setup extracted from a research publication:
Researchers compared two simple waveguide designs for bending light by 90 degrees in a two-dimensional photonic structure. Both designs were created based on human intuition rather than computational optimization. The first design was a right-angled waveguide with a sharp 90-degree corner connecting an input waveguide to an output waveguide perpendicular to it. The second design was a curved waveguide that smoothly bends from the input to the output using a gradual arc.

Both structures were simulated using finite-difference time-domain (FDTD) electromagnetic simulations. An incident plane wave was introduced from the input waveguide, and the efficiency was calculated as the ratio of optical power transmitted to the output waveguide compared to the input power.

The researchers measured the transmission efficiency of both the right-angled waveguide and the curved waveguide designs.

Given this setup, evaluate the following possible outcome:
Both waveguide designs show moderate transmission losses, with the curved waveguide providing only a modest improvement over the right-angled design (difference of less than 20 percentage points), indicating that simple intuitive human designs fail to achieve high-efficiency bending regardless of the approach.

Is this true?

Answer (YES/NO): NO